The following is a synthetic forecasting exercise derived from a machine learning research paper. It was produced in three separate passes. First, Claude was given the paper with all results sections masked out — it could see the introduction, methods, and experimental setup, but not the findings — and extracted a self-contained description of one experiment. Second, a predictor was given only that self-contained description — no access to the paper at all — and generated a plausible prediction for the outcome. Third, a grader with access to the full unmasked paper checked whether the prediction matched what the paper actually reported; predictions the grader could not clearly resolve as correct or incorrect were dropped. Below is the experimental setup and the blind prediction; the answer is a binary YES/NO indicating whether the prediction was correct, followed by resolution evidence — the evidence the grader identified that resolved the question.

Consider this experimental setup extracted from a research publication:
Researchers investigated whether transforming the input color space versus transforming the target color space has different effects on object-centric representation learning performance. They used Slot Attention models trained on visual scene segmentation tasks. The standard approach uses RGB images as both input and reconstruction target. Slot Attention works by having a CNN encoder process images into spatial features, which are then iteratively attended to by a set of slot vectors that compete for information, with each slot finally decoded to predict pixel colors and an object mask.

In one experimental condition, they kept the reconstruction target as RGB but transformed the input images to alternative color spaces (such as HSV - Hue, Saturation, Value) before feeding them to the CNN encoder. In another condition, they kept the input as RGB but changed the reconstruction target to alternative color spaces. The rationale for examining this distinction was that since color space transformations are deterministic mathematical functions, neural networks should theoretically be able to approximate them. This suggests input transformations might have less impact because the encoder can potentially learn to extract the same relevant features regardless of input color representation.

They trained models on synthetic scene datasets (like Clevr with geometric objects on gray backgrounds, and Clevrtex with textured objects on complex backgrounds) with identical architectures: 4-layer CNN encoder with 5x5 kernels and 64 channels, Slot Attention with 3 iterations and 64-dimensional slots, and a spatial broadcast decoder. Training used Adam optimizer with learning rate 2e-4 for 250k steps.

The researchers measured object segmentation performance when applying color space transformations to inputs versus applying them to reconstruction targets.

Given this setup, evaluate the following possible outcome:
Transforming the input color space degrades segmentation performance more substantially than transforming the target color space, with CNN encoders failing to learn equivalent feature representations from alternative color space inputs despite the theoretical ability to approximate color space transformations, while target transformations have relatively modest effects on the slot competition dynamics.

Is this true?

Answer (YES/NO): NO